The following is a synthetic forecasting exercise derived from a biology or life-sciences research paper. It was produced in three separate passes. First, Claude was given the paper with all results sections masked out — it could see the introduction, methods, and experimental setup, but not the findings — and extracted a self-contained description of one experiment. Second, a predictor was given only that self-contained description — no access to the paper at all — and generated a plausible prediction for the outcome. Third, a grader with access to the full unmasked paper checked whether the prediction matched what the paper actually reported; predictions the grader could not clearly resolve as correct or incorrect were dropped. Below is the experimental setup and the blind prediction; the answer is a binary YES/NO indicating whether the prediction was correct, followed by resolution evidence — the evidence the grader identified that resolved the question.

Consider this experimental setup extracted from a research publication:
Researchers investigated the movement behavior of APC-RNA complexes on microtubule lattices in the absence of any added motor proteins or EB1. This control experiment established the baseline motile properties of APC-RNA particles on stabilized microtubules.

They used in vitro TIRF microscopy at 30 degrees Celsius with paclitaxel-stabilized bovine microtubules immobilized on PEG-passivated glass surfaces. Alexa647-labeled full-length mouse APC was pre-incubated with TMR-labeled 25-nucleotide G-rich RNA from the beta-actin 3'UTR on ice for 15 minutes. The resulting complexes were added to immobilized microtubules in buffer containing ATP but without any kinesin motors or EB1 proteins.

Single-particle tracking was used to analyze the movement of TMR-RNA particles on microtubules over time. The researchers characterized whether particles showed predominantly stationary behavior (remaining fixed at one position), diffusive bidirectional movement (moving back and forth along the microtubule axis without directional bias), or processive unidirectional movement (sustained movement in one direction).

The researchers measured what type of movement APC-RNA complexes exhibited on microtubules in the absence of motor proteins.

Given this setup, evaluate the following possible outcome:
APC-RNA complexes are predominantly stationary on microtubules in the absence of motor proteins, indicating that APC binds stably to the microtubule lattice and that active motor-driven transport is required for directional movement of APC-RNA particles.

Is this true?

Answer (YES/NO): NO